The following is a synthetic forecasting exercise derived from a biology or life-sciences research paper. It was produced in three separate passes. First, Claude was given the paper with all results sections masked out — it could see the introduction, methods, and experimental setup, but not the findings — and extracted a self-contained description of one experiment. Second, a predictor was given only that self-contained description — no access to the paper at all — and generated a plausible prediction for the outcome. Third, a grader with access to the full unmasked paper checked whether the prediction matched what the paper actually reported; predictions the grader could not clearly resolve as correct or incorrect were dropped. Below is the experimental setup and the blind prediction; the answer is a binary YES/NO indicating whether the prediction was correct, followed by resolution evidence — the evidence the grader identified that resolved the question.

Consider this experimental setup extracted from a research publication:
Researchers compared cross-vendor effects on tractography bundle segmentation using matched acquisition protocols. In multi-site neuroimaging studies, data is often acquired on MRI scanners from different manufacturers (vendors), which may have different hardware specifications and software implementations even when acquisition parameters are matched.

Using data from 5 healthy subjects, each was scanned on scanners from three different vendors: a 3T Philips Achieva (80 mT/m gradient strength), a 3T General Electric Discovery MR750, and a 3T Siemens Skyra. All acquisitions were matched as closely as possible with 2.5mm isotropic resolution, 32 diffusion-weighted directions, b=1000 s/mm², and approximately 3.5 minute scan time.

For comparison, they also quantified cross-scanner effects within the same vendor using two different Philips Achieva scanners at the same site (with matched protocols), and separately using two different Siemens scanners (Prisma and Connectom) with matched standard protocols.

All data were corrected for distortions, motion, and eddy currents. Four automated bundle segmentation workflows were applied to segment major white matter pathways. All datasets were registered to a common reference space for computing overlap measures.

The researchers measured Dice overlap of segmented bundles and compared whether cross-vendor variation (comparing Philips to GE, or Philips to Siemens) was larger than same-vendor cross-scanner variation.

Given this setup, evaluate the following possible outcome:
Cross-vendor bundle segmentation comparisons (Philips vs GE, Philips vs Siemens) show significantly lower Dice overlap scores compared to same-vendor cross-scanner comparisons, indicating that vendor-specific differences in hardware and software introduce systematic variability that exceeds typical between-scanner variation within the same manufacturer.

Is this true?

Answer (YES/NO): YES